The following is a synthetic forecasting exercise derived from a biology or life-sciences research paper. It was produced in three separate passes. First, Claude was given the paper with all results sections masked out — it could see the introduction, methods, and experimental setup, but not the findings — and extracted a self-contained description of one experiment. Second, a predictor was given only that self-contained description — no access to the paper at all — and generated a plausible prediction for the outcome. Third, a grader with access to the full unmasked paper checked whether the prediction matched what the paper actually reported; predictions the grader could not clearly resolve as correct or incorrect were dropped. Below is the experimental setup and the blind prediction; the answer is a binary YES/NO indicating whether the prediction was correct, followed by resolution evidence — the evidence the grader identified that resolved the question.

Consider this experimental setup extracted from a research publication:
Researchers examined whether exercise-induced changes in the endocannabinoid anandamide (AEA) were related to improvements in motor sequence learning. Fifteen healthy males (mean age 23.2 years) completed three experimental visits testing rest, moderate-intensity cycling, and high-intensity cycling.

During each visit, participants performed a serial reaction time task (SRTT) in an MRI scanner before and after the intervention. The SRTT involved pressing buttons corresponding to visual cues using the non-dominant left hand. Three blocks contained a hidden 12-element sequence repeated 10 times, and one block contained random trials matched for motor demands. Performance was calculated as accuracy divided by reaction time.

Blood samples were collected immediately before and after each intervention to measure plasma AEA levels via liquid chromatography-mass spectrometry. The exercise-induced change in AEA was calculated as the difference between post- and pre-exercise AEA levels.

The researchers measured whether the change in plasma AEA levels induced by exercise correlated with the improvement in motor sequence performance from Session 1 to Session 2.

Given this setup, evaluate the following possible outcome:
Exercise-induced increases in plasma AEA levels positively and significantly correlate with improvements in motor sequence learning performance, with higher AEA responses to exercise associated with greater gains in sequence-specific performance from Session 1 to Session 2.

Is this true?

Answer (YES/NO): YES